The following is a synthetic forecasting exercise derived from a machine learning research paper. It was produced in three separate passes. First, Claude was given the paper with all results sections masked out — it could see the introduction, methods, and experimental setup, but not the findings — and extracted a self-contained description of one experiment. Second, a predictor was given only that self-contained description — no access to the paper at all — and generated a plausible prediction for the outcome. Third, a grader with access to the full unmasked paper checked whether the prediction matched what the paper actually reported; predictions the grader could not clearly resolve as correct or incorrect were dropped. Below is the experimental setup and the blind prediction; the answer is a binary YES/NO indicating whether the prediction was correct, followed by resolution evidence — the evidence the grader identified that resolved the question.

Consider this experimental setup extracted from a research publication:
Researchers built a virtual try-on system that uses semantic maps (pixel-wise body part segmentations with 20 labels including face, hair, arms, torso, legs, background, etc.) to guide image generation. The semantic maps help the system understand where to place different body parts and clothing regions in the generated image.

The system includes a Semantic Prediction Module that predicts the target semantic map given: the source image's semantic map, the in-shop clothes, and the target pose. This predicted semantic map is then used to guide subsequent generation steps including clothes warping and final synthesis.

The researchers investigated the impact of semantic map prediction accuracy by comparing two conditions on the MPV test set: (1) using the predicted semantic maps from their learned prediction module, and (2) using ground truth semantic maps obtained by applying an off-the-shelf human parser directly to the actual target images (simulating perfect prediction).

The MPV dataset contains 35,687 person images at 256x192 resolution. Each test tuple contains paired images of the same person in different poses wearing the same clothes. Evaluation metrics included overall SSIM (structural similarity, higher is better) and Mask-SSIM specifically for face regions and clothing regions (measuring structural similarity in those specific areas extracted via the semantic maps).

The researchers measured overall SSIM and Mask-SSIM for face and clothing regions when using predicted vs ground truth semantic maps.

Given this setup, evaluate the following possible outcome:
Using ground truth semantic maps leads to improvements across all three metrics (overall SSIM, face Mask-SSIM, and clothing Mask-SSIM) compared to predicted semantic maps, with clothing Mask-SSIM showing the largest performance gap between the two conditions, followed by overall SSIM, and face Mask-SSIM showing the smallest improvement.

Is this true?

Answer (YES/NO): NO